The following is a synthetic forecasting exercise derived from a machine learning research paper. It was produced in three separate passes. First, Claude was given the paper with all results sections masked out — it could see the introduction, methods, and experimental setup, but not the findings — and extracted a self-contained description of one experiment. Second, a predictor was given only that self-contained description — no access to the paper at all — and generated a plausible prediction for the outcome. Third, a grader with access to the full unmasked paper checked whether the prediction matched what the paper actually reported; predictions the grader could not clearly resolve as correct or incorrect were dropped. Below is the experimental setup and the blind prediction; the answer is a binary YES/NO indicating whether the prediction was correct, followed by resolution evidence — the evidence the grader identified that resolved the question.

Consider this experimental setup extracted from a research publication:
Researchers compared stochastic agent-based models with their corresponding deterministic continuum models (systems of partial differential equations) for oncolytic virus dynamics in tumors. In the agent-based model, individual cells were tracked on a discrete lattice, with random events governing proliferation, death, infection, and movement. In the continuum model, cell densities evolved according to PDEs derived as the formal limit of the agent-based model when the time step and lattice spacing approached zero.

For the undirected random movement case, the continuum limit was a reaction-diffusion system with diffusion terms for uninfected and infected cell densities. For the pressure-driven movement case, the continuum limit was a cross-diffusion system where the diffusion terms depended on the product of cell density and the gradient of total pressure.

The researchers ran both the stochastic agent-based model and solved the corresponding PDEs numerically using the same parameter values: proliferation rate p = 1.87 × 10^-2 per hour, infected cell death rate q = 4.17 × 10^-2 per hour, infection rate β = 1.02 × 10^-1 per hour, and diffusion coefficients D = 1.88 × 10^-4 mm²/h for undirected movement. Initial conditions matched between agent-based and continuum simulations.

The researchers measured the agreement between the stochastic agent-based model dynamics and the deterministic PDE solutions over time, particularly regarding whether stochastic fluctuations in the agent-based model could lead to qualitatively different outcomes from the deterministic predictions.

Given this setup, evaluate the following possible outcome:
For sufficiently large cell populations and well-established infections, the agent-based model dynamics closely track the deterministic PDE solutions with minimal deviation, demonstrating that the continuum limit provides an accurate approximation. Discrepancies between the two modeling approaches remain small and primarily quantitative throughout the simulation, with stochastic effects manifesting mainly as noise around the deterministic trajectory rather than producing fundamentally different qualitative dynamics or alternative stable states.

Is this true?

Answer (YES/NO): NO